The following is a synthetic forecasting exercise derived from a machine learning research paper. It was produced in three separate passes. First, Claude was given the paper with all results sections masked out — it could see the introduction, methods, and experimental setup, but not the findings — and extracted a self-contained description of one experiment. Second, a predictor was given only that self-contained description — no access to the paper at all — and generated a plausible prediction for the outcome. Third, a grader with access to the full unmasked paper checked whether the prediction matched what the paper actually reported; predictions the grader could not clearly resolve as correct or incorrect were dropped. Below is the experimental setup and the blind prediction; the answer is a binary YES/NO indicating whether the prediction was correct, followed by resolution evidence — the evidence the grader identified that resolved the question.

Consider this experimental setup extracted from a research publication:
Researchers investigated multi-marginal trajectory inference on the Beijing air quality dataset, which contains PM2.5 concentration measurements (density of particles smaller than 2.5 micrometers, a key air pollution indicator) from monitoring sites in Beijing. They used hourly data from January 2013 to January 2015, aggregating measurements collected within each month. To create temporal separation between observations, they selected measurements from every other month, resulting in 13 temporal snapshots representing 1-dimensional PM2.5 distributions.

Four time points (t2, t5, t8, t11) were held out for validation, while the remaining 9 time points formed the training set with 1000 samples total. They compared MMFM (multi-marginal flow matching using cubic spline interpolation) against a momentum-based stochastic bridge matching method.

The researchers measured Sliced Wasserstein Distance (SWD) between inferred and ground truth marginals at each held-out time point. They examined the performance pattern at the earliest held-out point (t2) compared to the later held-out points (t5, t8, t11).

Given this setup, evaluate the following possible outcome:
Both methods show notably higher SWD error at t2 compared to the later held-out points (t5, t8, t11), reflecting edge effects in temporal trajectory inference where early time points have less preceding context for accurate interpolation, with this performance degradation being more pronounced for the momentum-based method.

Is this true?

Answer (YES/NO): NO